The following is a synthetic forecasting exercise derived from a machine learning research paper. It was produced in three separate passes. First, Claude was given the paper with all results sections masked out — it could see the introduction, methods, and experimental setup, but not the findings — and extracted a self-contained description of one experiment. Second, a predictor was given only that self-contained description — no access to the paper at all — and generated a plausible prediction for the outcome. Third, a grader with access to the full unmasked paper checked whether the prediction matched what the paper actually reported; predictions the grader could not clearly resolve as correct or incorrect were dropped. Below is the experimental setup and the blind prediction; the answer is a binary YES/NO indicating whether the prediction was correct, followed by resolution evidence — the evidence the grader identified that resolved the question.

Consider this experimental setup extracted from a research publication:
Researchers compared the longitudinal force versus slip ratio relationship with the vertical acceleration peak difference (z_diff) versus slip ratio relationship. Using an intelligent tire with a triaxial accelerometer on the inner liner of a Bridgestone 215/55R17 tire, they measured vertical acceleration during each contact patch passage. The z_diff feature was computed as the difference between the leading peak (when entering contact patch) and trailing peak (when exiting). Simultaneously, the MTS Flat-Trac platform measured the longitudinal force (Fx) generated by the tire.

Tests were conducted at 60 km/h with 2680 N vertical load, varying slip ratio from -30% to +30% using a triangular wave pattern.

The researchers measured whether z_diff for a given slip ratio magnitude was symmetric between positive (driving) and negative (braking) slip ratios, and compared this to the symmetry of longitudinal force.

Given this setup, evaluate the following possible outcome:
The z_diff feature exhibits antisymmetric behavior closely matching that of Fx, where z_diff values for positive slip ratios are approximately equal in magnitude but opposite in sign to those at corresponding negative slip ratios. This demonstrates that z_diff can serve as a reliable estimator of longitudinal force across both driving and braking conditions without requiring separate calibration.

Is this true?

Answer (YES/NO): NO